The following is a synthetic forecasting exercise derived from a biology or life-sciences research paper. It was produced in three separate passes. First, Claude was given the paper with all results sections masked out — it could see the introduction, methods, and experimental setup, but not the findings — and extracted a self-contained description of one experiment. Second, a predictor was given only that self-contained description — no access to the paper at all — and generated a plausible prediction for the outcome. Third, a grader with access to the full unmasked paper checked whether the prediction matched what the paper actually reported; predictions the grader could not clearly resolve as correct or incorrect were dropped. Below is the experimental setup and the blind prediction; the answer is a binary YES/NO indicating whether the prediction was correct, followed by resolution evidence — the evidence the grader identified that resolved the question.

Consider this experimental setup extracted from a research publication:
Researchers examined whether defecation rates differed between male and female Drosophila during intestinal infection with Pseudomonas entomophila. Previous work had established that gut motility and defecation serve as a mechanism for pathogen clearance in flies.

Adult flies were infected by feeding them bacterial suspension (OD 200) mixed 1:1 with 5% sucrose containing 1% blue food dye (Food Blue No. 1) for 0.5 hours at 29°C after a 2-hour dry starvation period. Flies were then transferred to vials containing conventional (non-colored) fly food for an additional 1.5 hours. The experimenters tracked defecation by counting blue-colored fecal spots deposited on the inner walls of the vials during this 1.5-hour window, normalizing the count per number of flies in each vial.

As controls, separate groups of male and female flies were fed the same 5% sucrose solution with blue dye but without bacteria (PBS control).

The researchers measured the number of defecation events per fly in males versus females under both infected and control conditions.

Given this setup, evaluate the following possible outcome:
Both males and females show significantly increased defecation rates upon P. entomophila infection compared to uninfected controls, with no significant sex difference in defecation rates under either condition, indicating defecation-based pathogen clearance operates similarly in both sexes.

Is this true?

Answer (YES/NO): NO